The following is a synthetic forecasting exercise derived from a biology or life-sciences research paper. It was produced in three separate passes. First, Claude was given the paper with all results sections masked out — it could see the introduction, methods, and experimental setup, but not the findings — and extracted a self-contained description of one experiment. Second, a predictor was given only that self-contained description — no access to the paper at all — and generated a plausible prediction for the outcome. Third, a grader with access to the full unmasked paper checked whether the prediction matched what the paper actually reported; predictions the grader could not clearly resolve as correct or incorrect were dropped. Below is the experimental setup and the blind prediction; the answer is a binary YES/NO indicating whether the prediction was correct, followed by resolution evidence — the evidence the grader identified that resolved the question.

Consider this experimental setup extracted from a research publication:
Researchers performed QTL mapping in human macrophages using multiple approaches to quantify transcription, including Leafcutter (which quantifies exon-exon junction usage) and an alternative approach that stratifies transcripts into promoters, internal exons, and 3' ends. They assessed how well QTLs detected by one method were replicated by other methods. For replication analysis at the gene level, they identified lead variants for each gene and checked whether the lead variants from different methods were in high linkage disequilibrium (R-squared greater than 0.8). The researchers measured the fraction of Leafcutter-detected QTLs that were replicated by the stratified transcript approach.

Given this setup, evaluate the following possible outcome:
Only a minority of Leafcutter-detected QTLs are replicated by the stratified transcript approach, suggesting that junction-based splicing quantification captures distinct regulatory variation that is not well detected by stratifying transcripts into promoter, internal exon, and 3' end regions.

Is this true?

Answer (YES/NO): NO